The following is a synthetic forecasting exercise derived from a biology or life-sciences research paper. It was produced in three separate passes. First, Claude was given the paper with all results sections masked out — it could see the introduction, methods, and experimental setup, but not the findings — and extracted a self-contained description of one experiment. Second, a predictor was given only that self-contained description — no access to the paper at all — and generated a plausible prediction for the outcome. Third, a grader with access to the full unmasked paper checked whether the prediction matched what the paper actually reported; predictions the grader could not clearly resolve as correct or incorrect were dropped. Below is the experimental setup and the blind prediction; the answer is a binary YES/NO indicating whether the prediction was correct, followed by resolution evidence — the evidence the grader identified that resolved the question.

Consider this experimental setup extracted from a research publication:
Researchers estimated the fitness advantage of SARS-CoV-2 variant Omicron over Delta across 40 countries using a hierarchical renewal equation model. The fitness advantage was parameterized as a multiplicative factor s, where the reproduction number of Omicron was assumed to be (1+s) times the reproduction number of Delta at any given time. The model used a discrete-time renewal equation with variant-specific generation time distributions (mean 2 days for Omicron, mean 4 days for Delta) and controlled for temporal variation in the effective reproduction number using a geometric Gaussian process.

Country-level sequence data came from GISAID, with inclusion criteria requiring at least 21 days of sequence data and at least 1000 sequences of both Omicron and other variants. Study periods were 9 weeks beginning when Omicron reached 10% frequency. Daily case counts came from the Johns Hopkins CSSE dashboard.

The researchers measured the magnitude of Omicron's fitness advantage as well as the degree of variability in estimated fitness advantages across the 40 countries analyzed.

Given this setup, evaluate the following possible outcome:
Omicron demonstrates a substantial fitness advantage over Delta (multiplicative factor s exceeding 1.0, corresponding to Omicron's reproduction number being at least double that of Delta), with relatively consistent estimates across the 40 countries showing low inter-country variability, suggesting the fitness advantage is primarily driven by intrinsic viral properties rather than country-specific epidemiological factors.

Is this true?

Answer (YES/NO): NO